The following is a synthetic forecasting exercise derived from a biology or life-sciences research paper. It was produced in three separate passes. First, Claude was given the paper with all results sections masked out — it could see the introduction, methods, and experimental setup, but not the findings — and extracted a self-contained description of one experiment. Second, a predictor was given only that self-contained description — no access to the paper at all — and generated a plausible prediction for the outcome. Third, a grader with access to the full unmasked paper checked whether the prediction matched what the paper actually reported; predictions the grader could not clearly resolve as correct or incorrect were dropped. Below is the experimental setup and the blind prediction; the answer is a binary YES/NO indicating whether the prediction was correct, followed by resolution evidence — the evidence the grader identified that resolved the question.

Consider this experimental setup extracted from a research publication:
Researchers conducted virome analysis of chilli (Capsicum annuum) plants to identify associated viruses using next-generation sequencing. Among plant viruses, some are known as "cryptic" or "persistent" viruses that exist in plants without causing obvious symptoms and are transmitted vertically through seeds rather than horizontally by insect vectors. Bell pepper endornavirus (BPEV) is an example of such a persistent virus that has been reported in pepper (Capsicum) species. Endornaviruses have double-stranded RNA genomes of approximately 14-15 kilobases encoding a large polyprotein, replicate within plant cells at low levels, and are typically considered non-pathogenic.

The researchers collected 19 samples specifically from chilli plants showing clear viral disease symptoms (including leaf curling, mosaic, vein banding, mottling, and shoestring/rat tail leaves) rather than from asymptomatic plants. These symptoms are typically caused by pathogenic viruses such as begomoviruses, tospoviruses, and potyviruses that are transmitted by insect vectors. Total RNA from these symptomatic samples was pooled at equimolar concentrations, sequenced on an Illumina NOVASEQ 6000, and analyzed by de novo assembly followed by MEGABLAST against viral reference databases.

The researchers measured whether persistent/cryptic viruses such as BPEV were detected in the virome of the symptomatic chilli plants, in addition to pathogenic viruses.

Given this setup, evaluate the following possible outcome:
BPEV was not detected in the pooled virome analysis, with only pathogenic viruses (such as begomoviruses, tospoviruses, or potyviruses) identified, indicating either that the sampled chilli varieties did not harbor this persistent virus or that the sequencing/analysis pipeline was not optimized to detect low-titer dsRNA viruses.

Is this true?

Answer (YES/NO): NO